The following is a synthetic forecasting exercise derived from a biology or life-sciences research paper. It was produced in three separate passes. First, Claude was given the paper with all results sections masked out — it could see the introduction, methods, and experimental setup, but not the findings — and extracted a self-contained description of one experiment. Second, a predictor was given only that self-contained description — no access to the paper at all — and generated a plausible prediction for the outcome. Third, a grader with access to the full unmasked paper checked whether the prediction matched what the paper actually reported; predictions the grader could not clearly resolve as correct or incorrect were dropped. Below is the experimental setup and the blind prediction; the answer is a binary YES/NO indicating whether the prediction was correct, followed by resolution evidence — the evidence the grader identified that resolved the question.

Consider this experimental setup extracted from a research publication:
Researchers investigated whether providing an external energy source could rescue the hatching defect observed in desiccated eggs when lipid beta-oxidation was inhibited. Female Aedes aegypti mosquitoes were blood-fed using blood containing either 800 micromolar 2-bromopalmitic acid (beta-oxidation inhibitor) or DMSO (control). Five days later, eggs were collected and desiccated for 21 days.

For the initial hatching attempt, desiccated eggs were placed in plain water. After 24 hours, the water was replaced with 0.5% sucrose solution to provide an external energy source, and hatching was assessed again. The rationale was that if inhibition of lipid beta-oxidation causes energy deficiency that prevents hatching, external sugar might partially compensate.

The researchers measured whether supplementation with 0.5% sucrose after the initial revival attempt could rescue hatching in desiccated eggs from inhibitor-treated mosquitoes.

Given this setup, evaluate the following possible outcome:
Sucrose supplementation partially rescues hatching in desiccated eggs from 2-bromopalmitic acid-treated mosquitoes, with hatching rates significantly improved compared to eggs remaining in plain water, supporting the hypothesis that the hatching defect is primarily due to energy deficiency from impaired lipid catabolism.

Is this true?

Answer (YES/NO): NO